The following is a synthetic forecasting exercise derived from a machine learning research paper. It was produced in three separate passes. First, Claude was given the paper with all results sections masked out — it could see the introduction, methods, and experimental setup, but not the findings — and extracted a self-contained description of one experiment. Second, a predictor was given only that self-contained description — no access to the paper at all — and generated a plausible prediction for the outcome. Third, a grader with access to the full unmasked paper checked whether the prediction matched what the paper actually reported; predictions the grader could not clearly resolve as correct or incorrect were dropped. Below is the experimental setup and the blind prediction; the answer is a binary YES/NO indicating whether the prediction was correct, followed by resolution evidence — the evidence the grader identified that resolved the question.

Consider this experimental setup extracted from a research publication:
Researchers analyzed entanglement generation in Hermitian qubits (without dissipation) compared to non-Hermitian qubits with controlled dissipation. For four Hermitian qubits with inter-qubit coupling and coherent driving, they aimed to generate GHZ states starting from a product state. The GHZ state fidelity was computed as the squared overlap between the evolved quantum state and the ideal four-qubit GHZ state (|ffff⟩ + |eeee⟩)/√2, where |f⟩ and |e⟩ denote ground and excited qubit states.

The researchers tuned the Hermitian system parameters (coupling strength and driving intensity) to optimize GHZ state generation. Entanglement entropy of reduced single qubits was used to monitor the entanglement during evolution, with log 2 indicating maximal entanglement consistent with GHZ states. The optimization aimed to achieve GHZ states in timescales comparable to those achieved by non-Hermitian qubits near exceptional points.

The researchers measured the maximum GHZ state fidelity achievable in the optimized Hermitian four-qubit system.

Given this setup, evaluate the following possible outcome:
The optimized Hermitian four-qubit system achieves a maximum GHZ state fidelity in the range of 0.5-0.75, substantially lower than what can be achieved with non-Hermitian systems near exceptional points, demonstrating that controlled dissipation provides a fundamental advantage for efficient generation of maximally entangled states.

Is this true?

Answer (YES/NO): NO